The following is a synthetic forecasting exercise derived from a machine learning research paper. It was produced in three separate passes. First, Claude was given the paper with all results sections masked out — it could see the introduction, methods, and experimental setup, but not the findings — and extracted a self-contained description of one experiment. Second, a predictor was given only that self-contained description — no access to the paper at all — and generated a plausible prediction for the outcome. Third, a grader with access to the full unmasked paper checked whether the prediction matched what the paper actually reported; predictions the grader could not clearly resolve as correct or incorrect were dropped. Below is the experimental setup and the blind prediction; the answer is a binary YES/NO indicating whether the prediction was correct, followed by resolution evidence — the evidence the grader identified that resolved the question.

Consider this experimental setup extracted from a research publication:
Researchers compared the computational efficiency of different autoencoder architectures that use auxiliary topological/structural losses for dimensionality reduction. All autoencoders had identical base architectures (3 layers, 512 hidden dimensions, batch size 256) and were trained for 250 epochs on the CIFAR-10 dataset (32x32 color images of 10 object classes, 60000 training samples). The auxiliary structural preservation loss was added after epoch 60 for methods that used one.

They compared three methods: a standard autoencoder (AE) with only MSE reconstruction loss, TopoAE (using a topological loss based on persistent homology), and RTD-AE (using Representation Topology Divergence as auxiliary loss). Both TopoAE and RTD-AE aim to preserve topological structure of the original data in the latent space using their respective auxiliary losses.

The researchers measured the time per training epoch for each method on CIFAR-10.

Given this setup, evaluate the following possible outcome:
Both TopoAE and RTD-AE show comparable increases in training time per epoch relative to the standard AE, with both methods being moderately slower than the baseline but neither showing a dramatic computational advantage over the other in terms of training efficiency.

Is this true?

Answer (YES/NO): NO